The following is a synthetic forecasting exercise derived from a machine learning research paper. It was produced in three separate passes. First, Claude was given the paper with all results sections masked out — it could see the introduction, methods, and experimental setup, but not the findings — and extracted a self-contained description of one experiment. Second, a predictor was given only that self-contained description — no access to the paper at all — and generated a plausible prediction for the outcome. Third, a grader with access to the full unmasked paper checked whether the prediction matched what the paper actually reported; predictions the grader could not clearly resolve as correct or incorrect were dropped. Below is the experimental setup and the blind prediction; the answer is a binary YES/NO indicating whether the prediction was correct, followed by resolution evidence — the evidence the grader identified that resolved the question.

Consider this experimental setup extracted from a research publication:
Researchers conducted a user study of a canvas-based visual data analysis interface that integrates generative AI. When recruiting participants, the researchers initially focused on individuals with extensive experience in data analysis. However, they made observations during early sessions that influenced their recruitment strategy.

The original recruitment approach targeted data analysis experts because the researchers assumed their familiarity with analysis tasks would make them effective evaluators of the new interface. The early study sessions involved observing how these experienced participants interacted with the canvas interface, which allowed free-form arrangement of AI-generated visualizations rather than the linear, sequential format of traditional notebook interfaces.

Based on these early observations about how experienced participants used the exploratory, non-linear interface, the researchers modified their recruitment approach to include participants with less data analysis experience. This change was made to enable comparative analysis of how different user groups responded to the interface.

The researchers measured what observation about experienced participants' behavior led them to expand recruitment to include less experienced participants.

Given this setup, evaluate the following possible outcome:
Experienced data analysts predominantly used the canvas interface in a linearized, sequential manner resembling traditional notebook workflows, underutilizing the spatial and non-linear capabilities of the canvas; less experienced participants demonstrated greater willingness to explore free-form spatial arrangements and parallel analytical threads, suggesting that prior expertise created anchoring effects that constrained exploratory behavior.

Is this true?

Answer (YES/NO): YES